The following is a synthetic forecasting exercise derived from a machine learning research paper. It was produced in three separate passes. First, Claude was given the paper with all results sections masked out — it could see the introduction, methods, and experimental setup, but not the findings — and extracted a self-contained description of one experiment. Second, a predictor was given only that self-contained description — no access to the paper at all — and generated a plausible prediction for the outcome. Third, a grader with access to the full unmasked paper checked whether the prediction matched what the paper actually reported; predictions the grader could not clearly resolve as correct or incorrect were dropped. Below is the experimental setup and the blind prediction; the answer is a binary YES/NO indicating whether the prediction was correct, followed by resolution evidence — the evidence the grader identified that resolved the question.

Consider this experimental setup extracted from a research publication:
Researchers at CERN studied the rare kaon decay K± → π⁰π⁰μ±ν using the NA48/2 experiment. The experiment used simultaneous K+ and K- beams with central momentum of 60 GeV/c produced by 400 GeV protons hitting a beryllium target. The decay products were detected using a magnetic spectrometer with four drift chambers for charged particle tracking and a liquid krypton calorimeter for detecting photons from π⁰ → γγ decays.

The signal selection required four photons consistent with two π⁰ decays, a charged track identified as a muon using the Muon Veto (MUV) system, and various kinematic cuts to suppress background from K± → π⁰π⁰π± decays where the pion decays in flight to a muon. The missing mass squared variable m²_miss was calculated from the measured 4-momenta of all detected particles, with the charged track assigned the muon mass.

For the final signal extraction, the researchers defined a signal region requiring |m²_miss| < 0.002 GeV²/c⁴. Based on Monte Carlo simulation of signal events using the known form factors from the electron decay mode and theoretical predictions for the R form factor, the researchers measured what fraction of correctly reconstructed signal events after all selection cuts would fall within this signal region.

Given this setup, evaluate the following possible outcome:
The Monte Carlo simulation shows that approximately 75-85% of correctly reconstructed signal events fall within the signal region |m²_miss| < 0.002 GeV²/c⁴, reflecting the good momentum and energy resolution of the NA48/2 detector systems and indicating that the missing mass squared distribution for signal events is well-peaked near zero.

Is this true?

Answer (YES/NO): NO